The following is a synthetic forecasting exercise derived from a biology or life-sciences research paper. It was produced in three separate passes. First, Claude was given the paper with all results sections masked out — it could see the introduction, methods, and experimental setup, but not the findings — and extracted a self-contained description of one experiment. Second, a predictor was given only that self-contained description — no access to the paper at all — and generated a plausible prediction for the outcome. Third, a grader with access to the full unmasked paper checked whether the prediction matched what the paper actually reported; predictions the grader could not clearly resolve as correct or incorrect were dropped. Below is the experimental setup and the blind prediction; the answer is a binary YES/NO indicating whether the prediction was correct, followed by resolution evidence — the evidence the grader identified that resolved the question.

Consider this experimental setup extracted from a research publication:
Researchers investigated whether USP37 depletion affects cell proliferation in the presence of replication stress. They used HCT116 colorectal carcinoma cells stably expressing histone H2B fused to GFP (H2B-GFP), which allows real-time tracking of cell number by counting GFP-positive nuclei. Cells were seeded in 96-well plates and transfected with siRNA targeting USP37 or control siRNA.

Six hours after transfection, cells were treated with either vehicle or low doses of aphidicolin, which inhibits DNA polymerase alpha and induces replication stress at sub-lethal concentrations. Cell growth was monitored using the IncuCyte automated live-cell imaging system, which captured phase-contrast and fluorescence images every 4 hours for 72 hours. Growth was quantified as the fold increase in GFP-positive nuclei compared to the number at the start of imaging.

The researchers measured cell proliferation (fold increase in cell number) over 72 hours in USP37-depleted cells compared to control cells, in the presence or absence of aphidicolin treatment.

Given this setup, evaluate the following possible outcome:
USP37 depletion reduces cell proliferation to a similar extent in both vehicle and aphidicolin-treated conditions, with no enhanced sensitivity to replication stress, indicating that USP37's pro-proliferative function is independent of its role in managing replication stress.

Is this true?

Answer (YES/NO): NO